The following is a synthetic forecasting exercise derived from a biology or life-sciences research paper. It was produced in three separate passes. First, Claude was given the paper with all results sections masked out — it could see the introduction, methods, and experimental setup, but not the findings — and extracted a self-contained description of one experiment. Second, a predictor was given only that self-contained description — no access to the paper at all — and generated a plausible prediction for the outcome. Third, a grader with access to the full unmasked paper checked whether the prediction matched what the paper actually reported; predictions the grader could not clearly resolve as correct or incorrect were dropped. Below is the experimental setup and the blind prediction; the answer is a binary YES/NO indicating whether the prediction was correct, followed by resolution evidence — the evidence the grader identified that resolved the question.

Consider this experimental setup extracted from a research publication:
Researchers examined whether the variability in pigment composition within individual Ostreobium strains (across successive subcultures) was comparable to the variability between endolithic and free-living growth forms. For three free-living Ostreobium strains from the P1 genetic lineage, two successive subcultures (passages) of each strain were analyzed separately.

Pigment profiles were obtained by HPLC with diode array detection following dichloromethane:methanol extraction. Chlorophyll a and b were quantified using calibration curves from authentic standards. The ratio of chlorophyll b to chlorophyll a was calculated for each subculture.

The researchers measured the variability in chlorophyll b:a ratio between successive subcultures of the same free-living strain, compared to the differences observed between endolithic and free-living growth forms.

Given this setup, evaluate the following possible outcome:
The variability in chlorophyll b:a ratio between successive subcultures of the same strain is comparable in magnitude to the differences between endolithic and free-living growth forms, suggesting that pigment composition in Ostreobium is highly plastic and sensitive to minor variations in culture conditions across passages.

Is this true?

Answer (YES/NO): NO